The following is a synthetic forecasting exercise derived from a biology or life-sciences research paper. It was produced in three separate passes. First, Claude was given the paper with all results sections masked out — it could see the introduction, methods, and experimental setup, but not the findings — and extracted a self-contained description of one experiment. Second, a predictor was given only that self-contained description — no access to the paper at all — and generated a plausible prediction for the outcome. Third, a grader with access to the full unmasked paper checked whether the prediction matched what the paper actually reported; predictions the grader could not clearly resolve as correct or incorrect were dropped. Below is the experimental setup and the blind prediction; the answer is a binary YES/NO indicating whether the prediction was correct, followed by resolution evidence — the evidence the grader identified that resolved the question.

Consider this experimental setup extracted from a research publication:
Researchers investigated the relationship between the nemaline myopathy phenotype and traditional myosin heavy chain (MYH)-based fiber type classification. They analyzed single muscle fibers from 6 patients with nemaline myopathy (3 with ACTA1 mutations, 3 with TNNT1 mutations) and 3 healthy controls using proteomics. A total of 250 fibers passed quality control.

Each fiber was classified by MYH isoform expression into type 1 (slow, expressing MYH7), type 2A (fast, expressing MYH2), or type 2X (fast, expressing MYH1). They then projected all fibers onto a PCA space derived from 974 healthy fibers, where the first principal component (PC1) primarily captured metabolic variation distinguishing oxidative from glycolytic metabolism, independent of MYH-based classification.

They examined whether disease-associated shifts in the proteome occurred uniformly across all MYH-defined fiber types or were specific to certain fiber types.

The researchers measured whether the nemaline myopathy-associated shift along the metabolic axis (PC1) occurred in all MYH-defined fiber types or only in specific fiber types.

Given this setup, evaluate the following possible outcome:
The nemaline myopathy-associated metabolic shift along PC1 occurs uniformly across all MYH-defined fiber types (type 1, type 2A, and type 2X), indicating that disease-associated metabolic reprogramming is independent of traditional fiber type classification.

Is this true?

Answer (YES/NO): YES